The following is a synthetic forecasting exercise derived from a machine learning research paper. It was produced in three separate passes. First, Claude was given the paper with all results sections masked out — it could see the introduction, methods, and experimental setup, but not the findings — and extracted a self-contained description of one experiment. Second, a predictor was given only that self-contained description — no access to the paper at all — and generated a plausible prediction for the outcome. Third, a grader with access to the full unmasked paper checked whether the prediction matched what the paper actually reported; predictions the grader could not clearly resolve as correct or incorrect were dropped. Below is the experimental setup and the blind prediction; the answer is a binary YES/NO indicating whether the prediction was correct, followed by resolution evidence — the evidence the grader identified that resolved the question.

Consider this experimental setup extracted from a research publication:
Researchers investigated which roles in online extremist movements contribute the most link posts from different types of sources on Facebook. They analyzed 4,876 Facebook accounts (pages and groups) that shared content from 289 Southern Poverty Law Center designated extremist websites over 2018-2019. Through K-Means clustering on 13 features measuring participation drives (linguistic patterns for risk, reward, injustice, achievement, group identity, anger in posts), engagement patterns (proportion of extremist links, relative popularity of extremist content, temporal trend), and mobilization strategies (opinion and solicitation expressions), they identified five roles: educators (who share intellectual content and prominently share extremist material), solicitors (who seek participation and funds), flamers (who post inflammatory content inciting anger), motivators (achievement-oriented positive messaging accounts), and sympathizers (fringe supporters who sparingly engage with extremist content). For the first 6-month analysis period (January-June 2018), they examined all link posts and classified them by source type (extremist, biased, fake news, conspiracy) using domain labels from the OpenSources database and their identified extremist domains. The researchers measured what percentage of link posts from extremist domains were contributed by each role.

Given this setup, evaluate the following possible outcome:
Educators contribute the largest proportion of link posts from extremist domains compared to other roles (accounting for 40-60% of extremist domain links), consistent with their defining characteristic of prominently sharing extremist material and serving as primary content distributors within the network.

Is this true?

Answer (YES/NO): NO